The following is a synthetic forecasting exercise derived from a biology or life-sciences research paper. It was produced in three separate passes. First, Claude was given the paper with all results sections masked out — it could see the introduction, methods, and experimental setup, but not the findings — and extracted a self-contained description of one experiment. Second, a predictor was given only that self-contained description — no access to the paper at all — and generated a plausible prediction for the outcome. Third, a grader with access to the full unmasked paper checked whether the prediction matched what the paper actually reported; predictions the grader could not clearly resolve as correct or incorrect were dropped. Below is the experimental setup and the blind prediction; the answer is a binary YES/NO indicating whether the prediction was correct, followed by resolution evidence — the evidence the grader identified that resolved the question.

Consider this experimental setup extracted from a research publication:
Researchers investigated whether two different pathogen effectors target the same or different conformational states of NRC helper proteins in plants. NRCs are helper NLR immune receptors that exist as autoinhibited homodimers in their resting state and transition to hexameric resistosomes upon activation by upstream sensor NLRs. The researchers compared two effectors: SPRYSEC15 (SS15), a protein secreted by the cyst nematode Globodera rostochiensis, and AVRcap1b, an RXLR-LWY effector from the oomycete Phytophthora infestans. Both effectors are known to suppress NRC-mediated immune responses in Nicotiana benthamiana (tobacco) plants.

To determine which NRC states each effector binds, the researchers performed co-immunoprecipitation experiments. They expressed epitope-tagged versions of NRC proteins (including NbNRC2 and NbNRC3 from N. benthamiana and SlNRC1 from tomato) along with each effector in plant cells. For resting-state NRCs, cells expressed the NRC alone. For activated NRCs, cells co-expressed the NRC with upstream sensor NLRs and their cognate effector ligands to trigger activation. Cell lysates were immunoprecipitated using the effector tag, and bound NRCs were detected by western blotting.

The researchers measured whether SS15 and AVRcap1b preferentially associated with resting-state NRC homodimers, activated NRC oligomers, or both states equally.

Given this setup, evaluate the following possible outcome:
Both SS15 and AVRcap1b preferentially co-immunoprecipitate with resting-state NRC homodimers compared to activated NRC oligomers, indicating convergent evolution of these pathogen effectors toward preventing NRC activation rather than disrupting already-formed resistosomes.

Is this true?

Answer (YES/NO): NO